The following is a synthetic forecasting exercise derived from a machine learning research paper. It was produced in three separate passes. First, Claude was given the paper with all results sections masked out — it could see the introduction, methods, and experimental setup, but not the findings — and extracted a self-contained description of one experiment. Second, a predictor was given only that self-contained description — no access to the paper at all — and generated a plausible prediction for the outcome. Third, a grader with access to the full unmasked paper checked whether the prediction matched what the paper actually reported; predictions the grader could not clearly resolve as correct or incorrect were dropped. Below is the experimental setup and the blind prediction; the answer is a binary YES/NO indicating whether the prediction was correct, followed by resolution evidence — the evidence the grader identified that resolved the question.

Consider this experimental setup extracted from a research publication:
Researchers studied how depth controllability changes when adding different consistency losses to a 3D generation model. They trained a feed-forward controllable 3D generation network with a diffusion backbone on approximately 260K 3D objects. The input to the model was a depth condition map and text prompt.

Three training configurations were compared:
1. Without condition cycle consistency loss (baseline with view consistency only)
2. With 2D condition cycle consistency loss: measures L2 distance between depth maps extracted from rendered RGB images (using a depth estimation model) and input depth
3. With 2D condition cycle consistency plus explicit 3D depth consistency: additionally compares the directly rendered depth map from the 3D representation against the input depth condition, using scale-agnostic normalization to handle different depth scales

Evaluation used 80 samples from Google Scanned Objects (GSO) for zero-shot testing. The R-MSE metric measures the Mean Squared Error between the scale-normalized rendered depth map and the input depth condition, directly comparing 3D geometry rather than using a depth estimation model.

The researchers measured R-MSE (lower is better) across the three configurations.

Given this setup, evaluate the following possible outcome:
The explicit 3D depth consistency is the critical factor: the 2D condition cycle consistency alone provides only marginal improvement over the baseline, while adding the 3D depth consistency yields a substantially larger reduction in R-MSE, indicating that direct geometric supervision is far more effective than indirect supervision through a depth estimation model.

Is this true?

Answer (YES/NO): NO